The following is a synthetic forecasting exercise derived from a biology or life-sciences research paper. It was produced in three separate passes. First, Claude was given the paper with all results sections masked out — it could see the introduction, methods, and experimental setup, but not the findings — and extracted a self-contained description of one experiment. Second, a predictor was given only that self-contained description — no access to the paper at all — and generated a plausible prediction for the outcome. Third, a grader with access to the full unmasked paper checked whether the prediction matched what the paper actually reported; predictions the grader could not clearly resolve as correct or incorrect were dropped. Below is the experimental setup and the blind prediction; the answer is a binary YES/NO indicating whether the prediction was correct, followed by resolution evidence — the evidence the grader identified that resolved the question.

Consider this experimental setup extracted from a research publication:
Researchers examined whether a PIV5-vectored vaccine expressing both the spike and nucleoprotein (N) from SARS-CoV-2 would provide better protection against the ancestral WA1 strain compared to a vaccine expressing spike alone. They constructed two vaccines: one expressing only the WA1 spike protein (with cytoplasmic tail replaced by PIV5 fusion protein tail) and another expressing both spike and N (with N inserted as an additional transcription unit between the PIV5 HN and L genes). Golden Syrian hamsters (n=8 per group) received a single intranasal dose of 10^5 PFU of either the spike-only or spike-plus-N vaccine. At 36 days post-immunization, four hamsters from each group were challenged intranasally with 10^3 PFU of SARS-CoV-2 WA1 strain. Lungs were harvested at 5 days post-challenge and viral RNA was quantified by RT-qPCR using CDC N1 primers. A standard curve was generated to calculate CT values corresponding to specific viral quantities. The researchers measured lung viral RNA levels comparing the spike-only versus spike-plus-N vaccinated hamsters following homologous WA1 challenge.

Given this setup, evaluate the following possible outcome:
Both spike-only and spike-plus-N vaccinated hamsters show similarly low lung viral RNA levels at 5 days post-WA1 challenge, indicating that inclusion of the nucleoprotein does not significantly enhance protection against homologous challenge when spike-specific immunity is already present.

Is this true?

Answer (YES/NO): YES